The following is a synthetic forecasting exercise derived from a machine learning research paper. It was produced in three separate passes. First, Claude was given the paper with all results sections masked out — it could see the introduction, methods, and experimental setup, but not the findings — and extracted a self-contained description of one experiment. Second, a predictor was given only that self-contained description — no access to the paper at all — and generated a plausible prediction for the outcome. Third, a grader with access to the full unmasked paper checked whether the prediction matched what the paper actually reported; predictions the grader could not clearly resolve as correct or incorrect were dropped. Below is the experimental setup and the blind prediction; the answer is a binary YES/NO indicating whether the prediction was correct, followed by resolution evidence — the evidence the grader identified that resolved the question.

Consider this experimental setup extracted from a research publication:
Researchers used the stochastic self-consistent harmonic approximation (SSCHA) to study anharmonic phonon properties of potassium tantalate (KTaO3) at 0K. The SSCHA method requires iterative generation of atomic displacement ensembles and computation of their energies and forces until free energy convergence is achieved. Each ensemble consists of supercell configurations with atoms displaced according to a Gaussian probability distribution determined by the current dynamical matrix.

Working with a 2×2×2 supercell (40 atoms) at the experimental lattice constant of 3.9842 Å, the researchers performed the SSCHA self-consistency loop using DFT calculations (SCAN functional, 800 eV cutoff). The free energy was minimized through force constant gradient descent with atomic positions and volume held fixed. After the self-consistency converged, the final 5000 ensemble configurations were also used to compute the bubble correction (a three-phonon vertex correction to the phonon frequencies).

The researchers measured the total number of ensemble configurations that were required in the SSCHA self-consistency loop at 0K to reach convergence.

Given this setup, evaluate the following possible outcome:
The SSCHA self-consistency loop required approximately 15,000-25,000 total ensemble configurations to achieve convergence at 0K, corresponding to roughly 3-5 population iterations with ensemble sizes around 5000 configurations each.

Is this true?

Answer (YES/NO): YES